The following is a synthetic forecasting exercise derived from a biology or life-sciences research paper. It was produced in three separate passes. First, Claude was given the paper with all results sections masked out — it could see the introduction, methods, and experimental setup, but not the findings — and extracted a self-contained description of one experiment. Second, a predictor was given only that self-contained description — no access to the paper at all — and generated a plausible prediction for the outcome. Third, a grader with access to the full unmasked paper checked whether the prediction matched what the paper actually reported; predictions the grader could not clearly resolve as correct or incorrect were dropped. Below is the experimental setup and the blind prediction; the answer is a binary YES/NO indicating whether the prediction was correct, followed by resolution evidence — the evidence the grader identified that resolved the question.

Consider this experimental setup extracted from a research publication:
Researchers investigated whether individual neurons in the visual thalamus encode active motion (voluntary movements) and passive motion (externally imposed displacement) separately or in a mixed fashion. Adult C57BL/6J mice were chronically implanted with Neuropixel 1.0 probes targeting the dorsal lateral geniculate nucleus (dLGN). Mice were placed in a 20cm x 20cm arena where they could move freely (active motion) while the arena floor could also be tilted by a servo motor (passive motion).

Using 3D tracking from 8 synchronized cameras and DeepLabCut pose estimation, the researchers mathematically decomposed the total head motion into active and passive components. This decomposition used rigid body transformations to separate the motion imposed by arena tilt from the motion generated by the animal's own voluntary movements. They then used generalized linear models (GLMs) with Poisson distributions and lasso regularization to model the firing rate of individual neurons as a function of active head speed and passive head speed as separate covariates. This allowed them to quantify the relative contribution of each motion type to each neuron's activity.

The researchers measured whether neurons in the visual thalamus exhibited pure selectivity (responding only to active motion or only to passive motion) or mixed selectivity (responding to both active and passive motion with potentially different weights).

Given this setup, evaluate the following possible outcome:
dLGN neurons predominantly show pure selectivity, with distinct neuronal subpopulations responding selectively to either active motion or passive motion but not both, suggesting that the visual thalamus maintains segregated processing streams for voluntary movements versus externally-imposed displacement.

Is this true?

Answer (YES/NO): NO